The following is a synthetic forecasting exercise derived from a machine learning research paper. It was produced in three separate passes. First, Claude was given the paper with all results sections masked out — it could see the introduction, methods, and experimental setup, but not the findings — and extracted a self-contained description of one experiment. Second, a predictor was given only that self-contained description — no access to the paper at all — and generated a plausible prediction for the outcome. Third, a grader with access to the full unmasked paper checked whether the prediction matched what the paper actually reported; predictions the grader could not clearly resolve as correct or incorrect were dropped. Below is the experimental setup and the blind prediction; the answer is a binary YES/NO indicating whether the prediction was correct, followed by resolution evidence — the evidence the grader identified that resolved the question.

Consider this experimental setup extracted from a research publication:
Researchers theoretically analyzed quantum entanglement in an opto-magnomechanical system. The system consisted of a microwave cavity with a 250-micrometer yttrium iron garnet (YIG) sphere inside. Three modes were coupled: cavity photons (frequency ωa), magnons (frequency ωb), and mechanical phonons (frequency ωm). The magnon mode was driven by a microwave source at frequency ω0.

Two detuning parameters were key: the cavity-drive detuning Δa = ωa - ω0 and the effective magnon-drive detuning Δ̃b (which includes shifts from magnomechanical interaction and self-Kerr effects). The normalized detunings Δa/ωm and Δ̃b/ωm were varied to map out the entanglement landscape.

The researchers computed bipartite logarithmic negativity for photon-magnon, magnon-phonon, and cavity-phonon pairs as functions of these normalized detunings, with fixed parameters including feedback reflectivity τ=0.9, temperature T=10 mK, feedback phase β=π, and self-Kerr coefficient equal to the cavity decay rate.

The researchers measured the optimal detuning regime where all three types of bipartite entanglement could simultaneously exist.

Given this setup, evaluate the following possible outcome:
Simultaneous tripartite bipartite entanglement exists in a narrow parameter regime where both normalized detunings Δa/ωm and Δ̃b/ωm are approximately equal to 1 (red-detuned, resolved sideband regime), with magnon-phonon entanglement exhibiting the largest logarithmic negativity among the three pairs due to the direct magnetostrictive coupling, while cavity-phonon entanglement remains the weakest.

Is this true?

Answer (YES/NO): NO